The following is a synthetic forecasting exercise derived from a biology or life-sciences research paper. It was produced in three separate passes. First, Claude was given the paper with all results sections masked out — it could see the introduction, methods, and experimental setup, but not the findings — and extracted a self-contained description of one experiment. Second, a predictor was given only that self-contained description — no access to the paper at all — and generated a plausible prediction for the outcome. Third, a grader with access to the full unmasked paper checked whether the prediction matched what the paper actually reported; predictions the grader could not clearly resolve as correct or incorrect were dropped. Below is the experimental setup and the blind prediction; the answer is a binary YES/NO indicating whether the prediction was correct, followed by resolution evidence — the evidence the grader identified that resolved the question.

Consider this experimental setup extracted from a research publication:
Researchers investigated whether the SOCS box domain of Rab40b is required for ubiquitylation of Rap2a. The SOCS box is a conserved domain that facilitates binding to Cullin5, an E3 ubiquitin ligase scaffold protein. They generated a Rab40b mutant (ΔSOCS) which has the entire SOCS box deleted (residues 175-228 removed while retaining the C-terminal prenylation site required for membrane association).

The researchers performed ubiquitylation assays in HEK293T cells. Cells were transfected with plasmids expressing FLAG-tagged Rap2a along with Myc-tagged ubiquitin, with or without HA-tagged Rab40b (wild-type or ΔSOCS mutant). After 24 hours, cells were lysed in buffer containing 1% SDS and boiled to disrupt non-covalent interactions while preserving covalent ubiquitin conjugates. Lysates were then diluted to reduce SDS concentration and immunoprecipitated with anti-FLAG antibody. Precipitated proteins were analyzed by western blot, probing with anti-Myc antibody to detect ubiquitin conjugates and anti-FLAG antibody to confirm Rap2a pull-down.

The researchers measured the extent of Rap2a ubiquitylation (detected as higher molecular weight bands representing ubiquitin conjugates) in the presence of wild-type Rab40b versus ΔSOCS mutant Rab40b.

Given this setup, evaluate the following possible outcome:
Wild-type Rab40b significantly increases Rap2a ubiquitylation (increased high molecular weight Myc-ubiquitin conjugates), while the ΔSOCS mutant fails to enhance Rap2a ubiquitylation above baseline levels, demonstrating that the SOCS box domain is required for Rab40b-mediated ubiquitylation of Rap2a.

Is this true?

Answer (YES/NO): NO